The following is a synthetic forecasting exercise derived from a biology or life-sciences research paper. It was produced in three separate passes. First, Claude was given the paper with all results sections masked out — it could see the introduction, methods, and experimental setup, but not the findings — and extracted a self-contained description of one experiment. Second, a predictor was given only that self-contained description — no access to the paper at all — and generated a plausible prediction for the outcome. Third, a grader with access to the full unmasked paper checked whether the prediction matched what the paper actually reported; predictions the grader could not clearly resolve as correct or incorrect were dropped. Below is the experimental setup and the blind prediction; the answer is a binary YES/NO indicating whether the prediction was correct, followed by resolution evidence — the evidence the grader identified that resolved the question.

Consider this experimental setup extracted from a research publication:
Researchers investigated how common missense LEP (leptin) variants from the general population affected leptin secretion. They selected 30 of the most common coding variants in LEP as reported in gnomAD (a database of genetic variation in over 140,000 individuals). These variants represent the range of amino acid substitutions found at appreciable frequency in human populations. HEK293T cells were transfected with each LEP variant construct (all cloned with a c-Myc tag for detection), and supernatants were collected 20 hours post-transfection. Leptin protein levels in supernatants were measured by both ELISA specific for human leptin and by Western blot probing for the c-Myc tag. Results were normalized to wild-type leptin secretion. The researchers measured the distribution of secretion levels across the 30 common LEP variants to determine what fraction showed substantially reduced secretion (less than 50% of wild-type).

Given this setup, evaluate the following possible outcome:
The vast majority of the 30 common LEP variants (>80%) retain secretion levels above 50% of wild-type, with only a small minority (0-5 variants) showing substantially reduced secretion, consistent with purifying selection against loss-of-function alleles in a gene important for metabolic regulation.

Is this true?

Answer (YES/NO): NO